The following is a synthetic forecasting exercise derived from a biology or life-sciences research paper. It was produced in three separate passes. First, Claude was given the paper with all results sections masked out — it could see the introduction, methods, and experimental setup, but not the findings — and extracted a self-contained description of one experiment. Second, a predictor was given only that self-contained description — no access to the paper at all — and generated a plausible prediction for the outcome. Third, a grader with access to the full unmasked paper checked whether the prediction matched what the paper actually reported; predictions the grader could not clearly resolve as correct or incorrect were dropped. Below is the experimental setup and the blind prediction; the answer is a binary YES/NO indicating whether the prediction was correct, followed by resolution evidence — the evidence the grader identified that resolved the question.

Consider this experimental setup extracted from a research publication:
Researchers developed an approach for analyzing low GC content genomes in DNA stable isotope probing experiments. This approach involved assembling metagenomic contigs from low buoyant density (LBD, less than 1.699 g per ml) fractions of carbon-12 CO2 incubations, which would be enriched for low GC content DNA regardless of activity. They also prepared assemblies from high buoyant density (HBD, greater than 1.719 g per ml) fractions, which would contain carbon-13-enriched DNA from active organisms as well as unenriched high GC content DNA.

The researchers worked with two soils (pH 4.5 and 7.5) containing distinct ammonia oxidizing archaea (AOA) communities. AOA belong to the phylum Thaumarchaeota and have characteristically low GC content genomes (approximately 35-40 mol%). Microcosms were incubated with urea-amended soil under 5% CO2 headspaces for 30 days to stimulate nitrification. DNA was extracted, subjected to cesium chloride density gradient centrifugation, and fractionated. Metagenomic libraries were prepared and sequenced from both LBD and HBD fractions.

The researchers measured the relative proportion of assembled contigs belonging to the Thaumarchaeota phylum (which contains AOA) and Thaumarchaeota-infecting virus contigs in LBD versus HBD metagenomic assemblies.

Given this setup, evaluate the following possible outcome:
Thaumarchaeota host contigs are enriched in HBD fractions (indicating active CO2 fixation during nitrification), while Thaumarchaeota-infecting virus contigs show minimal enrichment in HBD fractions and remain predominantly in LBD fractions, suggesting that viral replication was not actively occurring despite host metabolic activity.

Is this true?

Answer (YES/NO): NO